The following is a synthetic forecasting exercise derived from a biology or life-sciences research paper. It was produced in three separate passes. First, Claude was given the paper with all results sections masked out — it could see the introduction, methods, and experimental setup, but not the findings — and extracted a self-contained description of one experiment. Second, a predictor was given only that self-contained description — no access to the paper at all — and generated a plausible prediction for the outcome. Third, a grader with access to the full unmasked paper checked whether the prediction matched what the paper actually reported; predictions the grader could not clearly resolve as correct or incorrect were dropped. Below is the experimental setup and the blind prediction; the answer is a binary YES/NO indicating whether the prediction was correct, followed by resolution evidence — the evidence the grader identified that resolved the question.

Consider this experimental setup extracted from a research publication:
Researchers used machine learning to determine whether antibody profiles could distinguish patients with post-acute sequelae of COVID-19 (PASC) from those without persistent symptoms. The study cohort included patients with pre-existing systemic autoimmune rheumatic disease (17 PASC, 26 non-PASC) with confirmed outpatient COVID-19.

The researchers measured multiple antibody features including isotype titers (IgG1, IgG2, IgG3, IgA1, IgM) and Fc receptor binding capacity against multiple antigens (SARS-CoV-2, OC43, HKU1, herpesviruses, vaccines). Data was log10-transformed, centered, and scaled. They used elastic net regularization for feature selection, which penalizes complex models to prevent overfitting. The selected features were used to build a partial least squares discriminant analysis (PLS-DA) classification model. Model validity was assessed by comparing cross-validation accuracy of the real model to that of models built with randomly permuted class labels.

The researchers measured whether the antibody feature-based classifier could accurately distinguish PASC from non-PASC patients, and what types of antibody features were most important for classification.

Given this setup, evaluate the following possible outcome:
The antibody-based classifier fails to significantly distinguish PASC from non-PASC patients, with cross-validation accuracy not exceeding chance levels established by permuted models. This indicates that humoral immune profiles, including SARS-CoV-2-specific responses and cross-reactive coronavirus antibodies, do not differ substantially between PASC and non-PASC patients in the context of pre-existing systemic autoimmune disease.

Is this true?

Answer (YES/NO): NO